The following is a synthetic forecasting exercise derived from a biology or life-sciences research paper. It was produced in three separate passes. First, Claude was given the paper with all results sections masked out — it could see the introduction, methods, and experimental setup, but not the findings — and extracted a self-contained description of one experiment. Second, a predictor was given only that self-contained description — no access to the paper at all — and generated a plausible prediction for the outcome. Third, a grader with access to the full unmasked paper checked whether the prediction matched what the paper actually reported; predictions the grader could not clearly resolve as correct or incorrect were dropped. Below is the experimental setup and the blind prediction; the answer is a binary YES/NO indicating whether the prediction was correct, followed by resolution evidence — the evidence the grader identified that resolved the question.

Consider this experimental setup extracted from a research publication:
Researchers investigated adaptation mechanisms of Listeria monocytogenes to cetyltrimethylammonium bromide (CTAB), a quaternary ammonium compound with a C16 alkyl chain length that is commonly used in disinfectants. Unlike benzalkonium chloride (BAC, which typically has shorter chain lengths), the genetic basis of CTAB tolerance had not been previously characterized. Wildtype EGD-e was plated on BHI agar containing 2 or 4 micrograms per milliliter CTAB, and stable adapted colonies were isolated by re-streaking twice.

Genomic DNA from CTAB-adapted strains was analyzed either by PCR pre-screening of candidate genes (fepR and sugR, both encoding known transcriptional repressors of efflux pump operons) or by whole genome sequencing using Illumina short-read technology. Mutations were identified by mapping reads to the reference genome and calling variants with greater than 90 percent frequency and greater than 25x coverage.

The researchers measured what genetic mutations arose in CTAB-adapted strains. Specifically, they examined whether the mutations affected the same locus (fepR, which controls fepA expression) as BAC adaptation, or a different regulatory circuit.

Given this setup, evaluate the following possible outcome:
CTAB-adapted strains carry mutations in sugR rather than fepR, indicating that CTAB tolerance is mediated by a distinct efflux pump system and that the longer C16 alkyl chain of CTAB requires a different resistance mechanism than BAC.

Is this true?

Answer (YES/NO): YES